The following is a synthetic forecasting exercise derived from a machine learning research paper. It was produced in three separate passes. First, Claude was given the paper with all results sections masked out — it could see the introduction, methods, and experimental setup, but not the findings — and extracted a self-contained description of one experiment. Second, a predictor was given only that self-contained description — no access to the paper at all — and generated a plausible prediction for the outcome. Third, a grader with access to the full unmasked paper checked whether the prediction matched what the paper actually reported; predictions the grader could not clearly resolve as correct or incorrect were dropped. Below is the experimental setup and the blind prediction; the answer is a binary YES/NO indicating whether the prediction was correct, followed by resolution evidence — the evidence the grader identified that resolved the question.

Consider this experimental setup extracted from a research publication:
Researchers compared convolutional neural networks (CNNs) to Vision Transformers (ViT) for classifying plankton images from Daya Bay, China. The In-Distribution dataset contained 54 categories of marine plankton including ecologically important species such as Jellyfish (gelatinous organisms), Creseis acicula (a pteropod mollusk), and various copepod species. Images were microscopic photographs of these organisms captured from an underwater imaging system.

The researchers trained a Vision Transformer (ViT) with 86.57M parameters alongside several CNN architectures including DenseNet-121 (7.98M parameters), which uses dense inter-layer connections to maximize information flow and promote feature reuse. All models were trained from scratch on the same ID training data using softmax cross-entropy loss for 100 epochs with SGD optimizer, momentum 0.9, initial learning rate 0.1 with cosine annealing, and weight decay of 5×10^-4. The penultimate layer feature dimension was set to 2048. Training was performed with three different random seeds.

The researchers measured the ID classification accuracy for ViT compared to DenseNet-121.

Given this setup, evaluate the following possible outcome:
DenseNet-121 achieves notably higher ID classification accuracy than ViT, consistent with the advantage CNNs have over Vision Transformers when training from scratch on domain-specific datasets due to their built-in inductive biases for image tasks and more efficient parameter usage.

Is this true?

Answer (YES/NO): YES